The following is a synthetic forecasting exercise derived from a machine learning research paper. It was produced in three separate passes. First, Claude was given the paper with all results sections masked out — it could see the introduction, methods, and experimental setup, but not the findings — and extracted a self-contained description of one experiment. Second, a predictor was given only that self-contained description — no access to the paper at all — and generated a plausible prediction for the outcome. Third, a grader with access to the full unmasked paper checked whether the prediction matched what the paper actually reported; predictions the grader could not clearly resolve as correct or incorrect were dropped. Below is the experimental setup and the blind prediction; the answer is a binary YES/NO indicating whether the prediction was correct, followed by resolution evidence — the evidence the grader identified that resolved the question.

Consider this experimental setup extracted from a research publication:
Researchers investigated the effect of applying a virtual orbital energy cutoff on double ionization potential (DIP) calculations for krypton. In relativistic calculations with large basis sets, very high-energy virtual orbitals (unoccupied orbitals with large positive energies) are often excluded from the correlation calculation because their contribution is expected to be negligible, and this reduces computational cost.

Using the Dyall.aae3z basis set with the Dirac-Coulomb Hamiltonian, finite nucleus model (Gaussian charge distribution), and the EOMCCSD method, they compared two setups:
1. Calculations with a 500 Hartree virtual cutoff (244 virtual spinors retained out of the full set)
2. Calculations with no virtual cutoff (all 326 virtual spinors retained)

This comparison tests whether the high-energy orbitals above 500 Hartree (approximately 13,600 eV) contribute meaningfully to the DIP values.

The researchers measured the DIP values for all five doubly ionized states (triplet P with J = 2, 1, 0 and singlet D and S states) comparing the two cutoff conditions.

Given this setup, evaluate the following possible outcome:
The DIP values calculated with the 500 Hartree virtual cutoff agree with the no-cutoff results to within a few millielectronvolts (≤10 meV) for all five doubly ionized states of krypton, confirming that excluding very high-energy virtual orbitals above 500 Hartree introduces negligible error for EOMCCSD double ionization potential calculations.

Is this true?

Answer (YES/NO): YES